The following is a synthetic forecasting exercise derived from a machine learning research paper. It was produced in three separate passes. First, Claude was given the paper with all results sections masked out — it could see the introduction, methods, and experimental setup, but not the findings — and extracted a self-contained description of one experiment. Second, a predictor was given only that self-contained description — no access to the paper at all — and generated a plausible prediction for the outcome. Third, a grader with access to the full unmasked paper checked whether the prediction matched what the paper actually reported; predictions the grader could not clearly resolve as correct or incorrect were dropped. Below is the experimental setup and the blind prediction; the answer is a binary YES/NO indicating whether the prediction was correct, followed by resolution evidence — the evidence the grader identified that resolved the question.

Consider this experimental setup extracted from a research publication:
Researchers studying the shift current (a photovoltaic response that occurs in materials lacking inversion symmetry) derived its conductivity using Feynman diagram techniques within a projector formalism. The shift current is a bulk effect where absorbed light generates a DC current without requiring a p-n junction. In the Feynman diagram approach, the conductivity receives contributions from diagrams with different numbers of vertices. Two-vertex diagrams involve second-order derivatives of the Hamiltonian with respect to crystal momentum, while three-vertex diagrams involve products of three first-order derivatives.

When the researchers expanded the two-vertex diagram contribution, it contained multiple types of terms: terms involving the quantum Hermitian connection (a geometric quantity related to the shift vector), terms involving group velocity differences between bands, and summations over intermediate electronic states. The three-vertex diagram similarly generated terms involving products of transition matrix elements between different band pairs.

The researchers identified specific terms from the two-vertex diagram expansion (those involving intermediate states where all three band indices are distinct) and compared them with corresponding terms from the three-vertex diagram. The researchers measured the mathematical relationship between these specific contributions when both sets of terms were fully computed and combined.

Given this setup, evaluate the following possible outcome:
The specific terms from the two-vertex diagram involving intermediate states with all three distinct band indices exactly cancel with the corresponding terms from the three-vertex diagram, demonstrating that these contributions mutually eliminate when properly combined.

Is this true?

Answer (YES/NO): YES